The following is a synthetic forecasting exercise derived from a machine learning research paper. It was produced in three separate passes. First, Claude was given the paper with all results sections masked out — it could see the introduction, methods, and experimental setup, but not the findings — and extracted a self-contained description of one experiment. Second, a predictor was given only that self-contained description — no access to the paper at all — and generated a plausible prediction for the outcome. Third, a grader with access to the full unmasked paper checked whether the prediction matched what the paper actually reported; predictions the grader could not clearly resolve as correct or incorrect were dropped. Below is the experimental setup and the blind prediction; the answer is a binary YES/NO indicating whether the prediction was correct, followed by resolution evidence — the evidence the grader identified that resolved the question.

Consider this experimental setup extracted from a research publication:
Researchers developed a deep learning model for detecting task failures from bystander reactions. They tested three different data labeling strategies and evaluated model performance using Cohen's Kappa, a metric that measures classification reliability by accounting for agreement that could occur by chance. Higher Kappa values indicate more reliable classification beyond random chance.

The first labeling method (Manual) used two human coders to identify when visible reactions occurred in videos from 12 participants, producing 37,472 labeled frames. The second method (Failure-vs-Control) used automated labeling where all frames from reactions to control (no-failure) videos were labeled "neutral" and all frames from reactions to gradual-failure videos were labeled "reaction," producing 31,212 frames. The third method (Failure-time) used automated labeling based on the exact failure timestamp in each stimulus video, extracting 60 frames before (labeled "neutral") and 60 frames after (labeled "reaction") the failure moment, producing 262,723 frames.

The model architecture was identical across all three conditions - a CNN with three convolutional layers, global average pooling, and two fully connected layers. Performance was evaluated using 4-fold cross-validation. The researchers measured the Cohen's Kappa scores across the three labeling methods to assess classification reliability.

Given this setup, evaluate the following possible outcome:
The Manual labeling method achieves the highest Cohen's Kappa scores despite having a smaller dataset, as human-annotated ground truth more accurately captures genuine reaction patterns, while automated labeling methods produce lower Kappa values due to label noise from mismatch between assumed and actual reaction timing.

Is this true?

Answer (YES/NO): NO